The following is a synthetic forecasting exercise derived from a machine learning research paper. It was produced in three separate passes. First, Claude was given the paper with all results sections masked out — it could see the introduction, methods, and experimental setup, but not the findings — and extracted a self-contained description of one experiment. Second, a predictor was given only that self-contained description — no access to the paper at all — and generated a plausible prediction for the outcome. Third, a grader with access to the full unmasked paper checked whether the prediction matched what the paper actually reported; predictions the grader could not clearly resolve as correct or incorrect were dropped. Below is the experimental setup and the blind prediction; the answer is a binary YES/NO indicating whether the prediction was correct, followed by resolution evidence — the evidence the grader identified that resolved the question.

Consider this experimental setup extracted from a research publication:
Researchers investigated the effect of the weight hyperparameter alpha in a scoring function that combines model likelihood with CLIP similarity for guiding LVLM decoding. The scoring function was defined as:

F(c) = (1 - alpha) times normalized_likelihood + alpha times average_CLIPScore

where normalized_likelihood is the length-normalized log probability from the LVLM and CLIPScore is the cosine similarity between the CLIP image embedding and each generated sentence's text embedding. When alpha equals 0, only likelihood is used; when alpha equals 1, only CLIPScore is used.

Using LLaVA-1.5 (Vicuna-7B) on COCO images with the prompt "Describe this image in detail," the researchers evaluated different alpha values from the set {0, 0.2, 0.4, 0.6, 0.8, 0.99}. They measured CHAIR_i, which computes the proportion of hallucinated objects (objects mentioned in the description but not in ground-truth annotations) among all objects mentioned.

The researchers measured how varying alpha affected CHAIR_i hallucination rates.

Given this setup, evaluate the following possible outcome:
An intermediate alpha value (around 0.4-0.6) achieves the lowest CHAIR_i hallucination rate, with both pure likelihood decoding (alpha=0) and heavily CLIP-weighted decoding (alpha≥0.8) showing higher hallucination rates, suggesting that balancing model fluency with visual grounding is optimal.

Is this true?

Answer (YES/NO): NO